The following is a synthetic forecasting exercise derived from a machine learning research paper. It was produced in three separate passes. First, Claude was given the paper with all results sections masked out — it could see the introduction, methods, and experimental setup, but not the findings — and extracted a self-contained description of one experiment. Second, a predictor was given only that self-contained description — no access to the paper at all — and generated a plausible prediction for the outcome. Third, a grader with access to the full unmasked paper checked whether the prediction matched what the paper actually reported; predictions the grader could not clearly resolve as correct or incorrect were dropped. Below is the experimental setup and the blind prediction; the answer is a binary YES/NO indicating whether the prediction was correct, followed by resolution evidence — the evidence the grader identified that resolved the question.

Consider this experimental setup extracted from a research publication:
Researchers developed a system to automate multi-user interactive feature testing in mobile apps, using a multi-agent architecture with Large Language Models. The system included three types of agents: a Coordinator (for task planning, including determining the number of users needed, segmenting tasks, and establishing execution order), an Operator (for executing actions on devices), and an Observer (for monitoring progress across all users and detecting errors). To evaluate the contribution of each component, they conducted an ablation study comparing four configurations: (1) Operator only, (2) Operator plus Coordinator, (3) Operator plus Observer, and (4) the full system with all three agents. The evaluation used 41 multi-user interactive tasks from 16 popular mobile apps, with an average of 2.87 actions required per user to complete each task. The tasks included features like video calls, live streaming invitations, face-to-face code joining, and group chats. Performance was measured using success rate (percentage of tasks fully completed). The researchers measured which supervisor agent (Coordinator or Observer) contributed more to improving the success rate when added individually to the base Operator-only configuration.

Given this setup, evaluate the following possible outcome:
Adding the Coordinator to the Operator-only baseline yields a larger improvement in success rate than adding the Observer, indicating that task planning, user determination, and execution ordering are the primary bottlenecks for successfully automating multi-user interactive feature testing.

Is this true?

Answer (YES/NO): NO